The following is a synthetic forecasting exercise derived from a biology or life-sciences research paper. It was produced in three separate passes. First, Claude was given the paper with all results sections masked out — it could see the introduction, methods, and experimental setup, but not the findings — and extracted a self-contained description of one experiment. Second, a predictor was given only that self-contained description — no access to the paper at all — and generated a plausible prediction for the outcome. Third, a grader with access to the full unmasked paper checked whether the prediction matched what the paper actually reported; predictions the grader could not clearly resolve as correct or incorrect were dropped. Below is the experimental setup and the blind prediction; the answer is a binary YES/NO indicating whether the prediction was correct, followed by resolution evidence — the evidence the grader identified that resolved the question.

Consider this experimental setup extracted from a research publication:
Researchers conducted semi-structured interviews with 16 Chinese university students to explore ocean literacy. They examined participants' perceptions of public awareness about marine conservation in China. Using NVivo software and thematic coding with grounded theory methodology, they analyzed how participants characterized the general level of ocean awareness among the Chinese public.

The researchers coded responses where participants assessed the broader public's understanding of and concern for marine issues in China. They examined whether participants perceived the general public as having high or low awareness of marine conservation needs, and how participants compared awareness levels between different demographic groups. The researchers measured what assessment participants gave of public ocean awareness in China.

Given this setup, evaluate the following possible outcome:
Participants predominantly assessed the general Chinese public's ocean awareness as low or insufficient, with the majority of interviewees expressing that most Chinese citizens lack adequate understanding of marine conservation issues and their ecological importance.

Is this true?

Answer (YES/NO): YES